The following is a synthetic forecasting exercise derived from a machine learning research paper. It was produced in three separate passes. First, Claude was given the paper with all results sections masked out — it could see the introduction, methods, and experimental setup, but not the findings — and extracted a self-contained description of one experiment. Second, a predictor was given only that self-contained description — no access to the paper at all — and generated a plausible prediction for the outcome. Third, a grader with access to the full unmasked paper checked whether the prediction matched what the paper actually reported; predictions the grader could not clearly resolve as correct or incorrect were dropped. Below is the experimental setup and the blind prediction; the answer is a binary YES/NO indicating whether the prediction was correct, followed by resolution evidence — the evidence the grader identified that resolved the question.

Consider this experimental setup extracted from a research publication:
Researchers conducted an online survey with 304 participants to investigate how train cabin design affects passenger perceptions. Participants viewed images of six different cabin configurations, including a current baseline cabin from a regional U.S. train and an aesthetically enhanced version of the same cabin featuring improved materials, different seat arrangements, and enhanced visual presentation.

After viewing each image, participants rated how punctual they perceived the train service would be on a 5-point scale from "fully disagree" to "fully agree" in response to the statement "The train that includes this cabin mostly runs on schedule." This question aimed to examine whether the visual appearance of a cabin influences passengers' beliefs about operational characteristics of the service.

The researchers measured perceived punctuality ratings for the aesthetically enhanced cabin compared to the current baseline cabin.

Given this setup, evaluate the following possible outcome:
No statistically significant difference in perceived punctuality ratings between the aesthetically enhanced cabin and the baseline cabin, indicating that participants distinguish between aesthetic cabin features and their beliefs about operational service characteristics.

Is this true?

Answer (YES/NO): NO